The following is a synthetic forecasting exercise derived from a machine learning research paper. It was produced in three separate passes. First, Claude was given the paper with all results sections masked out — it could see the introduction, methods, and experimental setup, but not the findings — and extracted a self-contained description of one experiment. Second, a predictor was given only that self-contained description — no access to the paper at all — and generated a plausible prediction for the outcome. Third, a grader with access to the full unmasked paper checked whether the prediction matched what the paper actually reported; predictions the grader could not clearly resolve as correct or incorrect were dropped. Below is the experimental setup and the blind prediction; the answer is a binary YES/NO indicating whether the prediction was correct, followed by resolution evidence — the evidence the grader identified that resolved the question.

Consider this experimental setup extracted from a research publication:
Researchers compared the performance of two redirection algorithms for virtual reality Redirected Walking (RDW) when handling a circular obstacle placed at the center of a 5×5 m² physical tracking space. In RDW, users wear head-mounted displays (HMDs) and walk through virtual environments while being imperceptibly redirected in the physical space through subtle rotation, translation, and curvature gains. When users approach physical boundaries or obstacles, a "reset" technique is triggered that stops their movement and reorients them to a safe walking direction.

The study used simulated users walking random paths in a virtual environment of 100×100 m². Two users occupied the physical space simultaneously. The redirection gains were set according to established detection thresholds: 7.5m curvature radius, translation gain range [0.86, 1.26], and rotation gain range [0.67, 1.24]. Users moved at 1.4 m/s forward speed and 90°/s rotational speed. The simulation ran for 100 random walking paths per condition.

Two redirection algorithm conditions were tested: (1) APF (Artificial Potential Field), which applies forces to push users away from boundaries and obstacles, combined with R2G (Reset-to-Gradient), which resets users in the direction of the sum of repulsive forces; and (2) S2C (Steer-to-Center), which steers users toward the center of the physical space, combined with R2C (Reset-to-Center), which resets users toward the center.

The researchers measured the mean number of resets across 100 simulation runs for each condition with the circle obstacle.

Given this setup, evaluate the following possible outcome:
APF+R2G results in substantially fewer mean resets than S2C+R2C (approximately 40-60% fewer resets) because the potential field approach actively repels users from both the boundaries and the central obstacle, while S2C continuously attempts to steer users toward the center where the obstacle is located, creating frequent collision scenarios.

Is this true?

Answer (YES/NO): YES